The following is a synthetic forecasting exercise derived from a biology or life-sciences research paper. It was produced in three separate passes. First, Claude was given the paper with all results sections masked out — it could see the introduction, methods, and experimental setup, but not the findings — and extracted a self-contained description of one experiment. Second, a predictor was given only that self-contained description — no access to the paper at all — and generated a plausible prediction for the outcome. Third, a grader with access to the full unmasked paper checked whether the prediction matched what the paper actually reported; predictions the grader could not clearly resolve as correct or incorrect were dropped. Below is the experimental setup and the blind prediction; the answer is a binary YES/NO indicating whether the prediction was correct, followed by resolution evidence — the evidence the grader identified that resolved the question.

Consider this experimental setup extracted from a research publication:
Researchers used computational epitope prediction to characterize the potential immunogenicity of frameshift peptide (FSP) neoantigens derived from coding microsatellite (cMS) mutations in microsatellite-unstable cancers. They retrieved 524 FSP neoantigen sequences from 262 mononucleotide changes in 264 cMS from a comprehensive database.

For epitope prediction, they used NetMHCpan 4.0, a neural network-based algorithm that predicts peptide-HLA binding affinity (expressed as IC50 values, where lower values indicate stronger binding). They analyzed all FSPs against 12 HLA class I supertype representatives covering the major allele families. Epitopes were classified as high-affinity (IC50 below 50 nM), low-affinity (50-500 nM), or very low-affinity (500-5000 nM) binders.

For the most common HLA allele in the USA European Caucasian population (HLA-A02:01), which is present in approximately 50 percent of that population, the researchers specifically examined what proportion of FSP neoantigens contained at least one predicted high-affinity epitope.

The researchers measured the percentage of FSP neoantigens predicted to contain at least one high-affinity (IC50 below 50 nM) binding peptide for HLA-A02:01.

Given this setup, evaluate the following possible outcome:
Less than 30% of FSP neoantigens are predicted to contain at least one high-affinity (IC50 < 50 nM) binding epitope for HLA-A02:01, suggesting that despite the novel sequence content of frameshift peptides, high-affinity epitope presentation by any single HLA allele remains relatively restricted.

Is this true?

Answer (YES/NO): YES